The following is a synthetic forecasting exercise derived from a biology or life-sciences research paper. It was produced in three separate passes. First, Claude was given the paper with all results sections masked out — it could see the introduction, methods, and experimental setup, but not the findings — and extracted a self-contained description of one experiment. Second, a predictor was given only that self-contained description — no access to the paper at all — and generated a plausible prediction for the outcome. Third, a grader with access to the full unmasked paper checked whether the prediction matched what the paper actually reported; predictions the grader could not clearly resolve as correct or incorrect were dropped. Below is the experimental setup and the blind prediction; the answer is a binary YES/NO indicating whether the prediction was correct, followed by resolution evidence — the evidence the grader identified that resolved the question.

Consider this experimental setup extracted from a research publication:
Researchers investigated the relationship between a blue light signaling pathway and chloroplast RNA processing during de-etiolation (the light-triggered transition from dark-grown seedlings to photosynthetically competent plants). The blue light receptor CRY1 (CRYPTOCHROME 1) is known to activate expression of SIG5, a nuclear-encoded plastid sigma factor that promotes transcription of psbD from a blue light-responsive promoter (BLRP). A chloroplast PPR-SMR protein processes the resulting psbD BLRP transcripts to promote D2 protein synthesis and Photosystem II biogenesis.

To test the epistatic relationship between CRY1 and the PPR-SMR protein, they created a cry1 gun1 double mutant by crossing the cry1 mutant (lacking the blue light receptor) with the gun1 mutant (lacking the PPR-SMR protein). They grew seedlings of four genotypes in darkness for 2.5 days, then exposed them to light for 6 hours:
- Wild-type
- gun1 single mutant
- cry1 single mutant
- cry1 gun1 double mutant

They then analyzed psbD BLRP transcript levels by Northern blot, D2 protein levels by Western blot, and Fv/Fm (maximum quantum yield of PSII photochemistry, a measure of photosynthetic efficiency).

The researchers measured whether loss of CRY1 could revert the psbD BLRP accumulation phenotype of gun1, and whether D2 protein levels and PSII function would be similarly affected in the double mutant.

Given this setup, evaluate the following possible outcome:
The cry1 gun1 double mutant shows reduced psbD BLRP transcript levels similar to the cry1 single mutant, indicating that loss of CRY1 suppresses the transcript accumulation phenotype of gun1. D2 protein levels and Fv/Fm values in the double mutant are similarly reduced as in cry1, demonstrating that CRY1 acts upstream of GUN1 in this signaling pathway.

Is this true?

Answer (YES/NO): NO